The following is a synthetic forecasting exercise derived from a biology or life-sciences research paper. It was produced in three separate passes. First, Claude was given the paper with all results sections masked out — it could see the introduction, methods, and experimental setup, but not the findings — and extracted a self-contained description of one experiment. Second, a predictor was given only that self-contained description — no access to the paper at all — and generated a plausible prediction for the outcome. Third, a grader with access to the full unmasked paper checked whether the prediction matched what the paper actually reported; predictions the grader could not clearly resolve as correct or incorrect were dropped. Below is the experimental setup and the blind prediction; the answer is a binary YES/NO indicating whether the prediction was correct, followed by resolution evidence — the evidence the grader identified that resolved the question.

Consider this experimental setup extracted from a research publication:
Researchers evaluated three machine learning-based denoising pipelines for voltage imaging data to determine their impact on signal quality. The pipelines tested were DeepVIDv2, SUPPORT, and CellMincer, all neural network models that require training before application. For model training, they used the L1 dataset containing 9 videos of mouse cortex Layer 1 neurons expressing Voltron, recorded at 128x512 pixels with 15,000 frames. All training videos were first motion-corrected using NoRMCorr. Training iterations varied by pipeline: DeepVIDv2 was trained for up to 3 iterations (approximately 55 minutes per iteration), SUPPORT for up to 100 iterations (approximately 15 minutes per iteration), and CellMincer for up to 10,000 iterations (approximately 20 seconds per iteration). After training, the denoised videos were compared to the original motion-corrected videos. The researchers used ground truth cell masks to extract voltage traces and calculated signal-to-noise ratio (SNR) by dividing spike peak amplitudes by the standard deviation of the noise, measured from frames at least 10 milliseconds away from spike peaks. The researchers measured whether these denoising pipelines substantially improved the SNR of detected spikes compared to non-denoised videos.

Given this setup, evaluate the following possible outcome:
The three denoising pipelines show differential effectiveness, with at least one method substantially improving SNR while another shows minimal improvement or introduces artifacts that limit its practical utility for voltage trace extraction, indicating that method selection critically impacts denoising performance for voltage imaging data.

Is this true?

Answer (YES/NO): NO